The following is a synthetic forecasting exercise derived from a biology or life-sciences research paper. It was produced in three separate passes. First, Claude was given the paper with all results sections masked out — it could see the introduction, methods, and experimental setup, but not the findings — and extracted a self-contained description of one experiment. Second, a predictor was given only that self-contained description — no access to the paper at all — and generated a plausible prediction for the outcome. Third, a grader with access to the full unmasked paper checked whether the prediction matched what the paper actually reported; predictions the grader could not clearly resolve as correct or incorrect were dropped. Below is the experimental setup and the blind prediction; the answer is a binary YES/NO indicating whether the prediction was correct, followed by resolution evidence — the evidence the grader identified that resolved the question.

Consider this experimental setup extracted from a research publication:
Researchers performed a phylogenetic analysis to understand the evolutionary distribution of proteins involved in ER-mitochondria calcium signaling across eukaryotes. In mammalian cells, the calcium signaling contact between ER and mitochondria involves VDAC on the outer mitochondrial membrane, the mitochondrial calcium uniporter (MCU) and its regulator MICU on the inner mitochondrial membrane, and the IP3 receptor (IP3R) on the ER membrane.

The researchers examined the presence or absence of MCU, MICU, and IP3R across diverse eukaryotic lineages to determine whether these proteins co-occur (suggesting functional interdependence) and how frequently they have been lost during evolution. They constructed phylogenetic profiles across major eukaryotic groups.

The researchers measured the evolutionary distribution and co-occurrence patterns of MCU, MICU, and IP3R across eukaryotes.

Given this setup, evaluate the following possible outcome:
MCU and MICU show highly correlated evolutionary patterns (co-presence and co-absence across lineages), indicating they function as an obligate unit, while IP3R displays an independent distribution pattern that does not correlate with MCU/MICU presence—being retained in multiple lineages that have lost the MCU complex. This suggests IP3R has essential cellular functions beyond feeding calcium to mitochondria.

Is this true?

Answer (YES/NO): NO